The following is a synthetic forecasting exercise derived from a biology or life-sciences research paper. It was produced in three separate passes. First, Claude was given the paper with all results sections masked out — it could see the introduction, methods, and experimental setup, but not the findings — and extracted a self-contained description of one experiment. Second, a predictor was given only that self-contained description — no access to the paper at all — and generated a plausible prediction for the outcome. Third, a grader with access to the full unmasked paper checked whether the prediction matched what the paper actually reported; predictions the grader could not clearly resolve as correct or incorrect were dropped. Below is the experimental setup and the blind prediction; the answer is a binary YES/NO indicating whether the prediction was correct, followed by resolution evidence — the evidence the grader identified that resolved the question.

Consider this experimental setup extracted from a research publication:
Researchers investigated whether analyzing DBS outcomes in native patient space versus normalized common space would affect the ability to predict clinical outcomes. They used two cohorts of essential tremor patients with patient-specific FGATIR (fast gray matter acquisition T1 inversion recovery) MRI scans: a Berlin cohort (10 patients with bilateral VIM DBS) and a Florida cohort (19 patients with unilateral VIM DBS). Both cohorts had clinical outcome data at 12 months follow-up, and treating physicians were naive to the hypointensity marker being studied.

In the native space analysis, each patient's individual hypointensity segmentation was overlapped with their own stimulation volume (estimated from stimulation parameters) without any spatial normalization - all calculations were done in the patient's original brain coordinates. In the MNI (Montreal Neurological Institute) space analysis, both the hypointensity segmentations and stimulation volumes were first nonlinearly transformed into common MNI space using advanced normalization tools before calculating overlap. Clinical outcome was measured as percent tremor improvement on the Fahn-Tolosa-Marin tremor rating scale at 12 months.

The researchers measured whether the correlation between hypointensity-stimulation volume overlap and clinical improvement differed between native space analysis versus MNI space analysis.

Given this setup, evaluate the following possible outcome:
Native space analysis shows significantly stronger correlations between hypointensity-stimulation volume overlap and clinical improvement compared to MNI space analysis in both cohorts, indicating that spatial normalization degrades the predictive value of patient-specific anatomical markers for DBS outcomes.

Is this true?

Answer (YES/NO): NO